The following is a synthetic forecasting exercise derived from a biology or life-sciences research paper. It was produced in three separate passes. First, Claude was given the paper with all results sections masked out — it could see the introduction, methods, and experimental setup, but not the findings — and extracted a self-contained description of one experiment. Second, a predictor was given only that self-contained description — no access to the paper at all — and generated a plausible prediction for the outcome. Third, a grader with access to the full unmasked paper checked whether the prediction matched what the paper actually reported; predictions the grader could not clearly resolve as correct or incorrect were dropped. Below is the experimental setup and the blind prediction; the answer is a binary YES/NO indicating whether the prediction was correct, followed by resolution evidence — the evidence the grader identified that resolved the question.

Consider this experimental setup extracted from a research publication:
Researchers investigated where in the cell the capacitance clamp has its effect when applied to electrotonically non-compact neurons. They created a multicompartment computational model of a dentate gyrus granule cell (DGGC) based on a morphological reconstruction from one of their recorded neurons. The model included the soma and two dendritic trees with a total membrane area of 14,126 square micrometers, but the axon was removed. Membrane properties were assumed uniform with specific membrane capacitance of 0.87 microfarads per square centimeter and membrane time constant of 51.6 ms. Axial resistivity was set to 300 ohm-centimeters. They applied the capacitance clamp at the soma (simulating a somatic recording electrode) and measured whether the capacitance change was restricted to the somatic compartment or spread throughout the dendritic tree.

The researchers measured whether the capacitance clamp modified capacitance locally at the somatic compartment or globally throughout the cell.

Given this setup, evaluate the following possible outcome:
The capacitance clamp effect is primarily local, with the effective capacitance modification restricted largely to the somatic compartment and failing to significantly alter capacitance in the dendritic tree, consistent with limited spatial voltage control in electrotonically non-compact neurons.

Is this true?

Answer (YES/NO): YES